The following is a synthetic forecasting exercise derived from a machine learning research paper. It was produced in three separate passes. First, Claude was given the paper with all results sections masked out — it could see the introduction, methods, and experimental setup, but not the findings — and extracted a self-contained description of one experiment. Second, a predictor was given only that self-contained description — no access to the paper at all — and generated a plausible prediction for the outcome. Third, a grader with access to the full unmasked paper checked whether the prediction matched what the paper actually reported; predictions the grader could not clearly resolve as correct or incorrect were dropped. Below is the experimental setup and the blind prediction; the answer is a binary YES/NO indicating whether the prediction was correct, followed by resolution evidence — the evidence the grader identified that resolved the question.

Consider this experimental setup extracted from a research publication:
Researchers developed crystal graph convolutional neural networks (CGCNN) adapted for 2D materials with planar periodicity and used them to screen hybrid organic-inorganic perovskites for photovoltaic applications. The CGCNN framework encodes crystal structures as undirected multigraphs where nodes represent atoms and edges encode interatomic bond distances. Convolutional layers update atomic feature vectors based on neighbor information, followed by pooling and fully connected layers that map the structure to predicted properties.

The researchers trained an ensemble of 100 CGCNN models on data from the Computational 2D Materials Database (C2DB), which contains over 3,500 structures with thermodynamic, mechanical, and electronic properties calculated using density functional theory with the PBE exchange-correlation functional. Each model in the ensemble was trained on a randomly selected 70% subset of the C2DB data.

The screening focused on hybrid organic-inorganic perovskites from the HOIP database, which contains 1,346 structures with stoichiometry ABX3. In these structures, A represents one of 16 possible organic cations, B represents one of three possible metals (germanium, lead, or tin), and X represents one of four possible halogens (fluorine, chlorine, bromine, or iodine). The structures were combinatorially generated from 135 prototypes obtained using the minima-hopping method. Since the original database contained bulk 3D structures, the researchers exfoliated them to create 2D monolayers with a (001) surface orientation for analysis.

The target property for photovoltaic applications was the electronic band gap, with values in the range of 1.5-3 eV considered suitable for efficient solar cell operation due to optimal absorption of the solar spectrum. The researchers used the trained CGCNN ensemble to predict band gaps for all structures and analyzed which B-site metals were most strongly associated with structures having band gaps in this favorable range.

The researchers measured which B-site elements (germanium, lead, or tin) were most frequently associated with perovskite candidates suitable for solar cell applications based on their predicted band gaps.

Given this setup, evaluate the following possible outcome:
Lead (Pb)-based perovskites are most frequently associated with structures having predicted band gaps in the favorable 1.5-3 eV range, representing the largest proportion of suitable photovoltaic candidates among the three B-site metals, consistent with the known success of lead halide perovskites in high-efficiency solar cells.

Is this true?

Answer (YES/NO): NO